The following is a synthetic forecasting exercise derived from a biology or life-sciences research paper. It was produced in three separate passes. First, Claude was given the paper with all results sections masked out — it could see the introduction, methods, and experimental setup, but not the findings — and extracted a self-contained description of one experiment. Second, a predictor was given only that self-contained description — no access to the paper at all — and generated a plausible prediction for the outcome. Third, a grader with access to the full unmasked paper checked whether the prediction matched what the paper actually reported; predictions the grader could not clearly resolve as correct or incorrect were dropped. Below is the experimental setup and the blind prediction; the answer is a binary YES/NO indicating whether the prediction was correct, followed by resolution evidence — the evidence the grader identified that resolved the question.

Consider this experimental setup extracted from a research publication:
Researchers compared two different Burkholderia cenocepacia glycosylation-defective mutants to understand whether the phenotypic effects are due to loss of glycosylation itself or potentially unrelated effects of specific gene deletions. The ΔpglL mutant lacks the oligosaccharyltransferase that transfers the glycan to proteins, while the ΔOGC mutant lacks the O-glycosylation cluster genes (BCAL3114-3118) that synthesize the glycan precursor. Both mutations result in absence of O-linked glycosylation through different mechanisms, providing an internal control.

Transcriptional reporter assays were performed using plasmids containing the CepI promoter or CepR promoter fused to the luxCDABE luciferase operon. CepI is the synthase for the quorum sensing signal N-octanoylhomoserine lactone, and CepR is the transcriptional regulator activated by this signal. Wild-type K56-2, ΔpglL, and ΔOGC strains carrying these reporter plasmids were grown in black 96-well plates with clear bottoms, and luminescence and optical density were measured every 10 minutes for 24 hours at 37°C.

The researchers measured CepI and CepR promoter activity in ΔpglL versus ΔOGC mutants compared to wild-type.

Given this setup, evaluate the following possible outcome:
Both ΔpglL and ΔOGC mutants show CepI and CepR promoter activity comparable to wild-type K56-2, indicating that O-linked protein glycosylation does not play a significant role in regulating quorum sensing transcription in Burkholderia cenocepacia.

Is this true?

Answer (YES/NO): NO